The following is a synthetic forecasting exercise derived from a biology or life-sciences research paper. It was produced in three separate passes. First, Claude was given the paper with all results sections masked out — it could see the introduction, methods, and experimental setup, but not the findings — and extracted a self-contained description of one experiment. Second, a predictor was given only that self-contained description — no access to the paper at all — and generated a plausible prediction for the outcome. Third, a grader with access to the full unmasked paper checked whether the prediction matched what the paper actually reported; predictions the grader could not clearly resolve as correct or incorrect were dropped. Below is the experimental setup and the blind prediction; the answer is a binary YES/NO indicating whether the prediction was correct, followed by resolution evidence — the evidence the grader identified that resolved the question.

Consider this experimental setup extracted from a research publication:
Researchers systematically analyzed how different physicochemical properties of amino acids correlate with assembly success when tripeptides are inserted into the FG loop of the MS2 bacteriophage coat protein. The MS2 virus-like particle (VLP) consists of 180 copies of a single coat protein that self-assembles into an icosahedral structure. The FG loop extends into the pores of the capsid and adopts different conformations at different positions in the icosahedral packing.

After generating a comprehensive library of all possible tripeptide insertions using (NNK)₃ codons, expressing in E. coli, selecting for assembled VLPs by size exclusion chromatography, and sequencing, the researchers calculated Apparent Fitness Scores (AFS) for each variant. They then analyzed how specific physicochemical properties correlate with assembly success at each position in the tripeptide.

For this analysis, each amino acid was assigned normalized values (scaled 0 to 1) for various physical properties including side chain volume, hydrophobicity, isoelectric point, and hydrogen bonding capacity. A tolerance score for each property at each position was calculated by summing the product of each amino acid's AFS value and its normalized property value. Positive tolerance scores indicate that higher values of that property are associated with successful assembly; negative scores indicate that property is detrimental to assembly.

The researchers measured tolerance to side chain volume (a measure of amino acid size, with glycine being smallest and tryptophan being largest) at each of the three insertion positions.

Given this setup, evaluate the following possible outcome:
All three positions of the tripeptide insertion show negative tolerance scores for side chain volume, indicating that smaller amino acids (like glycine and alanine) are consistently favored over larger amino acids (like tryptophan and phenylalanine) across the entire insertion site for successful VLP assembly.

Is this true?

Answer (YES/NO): YES